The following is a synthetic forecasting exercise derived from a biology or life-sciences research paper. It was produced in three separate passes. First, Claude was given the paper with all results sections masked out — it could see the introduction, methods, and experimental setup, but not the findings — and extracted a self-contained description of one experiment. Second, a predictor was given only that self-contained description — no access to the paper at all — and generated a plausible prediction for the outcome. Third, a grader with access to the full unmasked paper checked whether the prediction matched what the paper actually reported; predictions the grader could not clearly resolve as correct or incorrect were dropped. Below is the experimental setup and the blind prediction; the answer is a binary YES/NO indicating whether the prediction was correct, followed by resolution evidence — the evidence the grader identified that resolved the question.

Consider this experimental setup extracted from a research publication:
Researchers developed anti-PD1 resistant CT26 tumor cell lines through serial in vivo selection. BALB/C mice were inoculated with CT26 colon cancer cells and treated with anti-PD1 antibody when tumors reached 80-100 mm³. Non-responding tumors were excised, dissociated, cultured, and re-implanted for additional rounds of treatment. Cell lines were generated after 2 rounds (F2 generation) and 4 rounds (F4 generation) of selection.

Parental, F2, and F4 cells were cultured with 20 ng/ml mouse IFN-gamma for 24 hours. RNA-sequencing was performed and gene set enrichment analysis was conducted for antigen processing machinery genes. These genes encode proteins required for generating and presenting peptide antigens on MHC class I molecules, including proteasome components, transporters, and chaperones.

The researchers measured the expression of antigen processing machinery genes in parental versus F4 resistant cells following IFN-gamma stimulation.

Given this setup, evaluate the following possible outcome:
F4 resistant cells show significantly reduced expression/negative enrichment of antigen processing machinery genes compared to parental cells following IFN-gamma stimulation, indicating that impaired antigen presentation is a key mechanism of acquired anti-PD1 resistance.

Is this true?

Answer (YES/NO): NO